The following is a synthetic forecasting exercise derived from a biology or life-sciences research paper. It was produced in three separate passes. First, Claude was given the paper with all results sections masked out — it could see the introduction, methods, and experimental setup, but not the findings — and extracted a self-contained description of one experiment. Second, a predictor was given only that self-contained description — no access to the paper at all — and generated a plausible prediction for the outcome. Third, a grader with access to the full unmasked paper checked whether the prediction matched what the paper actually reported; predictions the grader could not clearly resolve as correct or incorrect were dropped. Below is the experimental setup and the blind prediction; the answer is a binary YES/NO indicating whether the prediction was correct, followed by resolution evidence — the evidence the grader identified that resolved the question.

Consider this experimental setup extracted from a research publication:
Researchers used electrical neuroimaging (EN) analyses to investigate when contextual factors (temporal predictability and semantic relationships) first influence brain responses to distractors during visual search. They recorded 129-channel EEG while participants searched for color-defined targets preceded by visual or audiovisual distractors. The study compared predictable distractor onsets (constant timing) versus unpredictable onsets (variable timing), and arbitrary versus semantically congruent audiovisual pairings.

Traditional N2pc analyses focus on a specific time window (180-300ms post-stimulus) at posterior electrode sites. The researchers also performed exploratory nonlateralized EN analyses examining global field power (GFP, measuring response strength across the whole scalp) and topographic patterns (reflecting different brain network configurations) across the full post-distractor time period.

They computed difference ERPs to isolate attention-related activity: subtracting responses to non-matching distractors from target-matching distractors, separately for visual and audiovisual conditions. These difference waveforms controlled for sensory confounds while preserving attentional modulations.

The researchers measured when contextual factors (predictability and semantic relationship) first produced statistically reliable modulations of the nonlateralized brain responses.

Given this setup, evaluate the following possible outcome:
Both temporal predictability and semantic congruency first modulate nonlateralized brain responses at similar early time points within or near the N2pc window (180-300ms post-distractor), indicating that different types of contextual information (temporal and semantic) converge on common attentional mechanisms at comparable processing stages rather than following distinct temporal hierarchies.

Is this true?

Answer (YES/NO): NO